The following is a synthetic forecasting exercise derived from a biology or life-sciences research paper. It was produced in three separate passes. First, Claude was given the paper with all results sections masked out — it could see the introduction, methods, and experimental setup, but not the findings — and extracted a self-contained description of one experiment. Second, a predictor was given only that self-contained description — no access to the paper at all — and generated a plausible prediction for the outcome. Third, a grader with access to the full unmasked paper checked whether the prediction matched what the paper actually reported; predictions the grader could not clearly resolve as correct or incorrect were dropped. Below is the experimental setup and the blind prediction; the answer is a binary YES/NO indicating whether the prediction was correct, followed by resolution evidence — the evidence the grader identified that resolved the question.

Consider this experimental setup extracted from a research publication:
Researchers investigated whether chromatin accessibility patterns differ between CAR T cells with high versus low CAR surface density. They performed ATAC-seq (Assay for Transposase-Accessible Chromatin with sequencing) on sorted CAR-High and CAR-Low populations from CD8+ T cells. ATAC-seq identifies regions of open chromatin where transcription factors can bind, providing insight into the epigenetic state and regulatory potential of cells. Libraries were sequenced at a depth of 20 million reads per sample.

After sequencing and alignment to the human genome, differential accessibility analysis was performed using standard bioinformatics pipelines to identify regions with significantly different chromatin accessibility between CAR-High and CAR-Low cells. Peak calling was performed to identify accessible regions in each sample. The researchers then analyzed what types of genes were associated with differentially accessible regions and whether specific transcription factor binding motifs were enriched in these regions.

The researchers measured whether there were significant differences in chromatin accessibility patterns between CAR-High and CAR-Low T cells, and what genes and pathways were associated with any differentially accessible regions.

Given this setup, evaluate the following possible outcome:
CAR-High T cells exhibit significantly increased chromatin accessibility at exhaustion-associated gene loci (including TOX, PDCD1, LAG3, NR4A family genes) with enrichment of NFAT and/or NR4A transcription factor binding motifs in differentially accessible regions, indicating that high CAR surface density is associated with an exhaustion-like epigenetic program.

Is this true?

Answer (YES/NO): NO